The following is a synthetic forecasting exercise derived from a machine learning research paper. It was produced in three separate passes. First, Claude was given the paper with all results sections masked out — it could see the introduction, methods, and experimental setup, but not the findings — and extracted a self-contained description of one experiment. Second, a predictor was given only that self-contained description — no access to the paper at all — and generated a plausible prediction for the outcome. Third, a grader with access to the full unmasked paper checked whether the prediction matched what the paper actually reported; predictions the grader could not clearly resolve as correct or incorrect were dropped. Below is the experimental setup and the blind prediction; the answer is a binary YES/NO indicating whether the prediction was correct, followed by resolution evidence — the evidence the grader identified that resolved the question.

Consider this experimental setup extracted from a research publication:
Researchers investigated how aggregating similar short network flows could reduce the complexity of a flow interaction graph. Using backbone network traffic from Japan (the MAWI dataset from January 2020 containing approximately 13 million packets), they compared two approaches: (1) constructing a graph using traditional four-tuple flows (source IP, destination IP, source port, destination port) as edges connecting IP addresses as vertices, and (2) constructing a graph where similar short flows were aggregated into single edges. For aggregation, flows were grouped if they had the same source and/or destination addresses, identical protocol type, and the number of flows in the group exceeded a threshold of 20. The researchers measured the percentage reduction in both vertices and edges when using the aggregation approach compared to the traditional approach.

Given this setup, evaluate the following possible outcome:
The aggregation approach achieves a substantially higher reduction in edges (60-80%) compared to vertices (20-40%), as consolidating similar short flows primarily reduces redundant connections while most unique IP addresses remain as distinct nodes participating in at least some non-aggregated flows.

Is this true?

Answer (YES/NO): NO